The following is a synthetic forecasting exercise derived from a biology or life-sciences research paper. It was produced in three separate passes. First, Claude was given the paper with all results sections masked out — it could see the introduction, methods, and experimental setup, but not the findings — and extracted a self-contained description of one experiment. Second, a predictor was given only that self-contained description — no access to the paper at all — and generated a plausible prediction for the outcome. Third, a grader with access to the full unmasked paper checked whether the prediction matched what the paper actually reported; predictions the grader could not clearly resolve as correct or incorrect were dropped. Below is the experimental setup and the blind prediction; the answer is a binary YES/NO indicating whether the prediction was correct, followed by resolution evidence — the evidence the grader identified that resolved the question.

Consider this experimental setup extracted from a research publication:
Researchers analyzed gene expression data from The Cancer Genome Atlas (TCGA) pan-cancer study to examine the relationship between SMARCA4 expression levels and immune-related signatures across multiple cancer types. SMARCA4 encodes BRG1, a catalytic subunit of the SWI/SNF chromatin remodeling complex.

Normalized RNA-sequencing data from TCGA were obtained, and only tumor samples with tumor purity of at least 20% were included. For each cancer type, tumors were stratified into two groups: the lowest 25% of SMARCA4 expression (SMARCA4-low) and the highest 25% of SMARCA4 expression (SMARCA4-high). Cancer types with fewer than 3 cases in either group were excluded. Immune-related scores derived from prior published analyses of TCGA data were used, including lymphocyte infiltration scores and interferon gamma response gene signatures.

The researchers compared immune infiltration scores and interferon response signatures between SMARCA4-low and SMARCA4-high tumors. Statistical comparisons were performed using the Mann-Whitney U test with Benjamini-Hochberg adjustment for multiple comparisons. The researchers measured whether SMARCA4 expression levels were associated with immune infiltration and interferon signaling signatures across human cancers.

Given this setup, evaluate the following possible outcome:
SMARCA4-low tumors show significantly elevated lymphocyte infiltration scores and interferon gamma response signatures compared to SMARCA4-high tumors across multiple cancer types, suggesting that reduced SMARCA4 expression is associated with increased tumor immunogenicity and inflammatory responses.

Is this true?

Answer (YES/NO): YES